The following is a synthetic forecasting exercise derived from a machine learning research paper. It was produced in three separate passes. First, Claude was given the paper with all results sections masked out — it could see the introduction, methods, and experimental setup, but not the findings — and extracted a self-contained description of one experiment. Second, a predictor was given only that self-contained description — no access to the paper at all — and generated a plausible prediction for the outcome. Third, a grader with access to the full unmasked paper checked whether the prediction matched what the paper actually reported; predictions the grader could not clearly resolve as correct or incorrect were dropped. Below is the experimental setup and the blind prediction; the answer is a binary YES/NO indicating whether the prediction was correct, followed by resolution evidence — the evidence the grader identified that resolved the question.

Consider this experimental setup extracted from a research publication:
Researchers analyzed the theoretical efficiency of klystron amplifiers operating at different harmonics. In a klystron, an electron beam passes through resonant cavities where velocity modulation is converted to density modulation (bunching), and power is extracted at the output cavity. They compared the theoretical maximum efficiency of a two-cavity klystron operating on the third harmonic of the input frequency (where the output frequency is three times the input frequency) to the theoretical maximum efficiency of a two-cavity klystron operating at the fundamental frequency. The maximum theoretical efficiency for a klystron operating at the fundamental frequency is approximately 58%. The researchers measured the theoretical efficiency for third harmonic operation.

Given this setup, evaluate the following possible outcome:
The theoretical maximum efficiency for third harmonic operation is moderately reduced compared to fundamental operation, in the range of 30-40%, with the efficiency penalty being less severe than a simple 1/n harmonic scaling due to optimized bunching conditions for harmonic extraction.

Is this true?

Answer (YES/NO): NO